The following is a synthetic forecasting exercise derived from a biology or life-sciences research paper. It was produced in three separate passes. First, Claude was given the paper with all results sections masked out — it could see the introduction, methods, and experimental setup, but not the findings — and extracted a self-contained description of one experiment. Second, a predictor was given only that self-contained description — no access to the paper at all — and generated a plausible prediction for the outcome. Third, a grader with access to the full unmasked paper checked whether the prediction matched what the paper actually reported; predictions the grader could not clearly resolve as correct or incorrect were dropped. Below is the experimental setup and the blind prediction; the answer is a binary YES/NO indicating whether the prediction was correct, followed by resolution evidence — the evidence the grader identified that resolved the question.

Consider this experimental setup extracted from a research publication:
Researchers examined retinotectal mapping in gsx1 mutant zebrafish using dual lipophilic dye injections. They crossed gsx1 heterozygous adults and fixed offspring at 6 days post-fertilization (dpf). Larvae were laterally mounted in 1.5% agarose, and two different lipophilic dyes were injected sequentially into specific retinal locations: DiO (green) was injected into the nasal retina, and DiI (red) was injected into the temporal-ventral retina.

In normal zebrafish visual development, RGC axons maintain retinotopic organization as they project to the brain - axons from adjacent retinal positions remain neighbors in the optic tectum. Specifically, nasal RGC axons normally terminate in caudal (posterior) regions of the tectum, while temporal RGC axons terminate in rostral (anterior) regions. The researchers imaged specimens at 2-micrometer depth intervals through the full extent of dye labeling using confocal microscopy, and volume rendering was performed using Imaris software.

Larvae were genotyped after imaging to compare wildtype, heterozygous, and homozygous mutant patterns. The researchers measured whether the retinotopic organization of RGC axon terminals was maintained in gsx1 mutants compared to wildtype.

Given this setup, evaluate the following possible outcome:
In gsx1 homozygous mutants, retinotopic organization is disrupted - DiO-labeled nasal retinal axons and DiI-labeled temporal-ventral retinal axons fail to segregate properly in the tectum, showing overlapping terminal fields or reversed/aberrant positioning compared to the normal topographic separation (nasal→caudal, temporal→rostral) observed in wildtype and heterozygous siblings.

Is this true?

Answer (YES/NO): NO